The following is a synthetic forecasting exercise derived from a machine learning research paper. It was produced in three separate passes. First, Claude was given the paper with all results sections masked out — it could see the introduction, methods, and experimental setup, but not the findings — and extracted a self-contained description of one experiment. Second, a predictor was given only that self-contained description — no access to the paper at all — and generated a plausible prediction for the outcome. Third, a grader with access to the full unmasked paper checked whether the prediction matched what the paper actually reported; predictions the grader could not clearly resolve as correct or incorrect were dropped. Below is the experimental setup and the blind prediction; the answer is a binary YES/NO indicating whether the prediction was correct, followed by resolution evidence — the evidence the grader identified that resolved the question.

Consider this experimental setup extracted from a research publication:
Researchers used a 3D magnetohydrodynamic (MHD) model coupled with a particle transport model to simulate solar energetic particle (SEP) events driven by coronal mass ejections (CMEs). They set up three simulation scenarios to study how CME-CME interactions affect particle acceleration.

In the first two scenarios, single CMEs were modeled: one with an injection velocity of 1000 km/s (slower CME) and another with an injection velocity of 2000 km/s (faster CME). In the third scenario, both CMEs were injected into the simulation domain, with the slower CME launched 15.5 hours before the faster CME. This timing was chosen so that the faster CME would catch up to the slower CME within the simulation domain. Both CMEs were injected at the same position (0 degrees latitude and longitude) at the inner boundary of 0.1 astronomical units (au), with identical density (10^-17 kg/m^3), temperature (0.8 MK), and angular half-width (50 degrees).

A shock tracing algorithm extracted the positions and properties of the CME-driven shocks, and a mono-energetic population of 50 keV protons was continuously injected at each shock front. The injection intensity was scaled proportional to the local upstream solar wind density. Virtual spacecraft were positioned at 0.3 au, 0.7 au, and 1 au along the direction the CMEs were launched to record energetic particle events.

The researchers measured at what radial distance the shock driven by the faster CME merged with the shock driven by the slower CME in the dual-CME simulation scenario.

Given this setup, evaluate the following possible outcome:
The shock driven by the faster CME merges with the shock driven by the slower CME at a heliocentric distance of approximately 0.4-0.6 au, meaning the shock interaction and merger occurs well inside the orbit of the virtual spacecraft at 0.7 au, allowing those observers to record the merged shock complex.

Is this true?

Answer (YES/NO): NO